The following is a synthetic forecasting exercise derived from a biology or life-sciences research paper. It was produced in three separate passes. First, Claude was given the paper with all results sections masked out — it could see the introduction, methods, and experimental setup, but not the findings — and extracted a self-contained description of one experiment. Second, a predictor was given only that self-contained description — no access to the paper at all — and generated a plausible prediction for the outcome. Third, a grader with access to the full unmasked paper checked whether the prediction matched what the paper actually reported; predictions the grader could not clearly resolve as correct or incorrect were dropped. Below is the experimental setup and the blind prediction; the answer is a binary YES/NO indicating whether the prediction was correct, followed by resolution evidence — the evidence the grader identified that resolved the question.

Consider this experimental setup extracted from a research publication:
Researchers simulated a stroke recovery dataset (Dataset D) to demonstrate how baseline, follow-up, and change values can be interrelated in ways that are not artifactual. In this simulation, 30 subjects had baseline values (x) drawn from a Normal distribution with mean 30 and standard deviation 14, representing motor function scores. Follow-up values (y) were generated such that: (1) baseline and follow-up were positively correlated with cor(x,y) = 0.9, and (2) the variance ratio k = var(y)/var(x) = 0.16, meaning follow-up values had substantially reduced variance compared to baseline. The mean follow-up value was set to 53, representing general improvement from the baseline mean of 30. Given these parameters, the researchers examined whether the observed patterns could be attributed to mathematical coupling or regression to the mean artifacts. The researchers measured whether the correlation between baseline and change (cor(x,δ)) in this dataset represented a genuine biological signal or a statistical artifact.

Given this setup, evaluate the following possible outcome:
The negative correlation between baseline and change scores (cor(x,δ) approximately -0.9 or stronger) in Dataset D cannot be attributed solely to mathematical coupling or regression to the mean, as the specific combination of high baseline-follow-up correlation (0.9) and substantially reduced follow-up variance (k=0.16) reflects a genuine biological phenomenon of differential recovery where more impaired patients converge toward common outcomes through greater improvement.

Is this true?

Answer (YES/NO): YES